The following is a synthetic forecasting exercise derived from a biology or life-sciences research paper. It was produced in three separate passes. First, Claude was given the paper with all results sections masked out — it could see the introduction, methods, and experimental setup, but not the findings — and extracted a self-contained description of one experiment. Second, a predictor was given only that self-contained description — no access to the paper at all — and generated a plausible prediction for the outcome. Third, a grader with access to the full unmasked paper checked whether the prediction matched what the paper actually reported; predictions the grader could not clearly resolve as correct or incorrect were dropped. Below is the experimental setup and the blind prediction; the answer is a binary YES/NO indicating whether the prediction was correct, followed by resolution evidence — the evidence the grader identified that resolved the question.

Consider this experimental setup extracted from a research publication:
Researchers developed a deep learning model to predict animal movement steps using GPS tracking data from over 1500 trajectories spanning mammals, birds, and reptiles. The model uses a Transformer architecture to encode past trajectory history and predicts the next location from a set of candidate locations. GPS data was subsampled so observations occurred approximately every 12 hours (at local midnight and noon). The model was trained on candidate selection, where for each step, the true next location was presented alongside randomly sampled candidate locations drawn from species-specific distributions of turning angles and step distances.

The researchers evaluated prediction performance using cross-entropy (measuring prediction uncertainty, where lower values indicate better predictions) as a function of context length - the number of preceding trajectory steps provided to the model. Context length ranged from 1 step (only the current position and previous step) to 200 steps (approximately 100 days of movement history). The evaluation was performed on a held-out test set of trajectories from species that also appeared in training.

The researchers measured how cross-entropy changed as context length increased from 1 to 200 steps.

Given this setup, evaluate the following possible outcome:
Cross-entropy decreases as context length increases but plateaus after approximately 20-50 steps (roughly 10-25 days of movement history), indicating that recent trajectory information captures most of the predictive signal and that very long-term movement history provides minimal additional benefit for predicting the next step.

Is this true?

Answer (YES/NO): NO